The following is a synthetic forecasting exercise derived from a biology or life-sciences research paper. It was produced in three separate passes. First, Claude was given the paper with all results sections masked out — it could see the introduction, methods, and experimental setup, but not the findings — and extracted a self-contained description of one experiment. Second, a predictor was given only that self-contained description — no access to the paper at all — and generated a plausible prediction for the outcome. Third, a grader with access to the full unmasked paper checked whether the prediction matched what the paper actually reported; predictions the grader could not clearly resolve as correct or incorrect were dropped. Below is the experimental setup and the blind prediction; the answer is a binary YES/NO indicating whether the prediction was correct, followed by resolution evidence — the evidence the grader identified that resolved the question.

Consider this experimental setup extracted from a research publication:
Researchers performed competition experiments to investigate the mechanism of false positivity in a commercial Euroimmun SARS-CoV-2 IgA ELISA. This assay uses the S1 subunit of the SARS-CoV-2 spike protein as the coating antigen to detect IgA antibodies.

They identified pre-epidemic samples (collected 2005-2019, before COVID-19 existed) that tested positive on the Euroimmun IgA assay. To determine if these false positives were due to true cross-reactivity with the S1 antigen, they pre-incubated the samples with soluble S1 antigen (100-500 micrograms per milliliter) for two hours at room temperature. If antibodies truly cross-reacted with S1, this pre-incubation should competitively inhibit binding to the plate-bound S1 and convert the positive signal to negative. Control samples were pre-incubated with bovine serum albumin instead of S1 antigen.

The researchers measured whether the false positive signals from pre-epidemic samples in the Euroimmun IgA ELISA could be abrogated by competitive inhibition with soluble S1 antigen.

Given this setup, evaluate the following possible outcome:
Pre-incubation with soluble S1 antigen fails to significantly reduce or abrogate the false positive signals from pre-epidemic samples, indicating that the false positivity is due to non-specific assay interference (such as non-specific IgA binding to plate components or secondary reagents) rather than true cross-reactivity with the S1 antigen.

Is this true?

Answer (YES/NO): YES